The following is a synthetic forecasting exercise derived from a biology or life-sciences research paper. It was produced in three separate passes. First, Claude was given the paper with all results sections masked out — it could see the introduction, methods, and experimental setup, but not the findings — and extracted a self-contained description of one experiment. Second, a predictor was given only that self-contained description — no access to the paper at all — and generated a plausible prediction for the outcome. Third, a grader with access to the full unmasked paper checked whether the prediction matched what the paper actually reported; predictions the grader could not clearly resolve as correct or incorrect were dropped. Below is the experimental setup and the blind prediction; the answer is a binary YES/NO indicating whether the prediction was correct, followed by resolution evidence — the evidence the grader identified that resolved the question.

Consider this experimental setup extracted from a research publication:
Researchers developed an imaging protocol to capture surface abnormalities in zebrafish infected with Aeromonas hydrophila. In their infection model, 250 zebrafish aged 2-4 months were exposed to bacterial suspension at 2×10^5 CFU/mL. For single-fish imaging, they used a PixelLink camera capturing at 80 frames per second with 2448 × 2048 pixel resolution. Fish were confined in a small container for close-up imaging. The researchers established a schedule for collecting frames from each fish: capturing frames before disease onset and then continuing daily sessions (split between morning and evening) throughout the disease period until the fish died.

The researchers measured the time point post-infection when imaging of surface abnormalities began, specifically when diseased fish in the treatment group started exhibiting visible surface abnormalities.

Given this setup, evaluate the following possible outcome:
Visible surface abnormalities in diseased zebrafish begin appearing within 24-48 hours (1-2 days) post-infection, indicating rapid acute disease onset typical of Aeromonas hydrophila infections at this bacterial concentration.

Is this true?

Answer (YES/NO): NO